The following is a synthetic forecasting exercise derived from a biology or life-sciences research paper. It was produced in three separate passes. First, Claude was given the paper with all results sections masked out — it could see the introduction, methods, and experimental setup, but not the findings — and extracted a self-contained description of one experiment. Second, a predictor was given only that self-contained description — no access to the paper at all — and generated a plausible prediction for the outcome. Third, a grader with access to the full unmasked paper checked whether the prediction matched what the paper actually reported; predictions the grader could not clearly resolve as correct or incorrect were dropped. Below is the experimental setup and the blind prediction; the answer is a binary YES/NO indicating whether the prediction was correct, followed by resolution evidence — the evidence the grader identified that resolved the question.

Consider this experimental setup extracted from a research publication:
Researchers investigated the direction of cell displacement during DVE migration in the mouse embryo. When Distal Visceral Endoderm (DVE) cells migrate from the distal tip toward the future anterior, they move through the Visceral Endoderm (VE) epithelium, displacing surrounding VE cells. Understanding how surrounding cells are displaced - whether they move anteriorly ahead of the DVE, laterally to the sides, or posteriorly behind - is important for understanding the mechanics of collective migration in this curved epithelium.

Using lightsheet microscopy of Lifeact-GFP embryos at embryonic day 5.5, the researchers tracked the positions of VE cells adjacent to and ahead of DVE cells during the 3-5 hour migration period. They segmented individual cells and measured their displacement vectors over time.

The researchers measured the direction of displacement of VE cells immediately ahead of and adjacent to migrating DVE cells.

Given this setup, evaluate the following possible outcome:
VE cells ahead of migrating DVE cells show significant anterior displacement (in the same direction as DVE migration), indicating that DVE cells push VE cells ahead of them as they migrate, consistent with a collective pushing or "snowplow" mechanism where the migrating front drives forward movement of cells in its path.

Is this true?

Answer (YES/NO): NO